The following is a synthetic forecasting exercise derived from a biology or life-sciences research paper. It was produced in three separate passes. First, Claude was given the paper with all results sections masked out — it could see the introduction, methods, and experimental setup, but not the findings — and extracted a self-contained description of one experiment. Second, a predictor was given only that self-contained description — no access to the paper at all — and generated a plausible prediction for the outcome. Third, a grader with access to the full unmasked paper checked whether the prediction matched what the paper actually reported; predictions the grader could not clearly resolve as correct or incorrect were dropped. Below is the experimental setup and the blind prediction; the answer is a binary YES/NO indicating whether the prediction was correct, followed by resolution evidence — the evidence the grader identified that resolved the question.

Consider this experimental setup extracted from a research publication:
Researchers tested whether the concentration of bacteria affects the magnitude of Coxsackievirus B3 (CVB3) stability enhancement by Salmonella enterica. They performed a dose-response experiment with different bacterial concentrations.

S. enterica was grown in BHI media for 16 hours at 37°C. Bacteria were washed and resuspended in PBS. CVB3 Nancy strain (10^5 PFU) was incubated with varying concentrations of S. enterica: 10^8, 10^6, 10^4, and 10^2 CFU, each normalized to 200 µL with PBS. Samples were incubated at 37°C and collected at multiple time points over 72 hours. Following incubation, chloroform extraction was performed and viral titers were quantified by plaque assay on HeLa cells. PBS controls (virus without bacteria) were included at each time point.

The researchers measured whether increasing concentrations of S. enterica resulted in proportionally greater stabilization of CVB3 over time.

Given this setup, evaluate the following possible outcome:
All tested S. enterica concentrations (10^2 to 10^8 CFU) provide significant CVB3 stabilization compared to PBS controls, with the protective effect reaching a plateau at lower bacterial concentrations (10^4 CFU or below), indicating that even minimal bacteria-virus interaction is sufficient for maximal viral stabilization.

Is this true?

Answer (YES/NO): NO